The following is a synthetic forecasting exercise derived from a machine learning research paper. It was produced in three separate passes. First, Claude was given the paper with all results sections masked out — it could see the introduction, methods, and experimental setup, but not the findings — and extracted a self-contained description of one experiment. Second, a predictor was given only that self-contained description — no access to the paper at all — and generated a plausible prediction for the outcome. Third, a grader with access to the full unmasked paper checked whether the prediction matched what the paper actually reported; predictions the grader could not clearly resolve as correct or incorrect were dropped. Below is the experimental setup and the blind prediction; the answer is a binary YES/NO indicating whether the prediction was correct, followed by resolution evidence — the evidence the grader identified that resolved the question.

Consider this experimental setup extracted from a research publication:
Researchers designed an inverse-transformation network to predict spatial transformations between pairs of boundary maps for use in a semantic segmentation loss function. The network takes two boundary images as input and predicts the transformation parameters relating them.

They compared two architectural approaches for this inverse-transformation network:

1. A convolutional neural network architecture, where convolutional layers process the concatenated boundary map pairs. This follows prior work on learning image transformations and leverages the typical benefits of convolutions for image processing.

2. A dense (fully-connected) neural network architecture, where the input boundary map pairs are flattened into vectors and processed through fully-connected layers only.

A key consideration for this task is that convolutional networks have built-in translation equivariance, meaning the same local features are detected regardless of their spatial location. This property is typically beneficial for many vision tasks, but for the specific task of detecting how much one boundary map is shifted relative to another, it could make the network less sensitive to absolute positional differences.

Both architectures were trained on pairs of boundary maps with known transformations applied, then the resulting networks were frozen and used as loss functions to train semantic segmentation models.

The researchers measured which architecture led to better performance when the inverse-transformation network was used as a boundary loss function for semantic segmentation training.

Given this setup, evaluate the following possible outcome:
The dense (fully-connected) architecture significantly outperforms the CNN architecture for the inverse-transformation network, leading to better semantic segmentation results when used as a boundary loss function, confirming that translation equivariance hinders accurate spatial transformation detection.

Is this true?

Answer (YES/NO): YES